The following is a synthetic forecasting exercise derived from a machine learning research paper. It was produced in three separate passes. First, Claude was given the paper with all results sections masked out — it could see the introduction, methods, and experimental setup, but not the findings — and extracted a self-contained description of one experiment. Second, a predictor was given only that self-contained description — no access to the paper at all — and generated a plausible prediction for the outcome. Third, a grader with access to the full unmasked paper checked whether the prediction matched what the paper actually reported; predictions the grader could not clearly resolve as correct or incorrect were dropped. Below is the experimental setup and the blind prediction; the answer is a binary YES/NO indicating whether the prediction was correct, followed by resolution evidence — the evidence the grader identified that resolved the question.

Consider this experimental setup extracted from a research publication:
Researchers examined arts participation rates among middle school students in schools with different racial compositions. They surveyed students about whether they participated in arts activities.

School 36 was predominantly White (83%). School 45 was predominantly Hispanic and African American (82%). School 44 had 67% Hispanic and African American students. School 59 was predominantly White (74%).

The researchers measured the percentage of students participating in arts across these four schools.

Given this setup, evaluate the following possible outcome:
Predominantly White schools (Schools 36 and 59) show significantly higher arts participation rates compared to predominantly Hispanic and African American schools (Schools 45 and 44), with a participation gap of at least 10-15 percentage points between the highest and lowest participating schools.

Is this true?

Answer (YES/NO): NO